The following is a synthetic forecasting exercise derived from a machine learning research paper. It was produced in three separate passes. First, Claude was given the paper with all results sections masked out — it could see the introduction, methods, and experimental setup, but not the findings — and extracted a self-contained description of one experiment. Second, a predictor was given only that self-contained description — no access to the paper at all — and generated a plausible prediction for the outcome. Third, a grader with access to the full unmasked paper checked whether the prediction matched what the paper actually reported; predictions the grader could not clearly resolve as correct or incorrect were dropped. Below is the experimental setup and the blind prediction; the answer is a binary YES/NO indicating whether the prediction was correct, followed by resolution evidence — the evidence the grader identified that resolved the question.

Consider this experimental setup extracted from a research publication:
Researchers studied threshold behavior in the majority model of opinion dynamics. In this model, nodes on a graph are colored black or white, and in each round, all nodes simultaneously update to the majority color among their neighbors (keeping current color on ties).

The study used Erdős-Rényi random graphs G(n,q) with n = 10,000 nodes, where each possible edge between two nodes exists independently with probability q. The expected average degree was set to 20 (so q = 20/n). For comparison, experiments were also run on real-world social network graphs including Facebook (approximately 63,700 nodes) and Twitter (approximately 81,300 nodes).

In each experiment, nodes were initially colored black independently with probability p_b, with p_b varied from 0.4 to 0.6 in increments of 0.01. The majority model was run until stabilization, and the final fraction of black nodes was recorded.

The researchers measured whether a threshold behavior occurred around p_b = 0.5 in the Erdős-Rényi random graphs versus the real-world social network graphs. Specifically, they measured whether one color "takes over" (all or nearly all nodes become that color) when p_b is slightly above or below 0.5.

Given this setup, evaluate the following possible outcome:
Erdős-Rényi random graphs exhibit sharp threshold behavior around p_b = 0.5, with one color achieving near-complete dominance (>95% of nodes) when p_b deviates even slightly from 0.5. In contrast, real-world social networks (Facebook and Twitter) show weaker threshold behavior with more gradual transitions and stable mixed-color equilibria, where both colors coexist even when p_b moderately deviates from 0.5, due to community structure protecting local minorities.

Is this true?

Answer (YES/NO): YES